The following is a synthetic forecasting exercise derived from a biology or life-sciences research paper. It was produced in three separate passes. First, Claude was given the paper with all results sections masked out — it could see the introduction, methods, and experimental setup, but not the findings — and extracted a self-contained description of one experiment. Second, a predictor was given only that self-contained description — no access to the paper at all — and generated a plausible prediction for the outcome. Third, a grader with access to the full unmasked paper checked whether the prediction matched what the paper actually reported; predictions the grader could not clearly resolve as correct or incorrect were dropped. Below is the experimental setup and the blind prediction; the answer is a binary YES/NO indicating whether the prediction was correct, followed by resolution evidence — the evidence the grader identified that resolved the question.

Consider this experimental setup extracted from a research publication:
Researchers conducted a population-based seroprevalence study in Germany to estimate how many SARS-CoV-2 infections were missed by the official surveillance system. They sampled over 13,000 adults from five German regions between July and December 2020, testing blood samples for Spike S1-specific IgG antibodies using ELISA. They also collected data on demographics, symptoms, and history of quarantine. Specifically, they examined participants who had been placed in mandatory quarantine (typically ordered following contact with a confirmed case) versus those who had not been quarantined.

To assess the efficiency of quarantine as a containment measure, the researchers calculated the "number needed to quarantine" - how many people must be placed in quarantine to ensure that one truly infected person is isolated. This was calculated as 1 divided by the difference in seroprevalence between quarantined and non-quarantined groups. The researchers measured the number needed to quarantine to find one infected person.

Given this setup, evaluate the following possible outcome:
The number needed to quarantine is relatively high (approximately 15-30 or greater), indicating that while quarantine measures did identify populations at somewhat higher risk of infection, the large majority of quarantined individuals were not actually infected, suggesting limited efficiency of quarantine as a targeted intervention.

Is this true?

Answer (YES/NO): NO